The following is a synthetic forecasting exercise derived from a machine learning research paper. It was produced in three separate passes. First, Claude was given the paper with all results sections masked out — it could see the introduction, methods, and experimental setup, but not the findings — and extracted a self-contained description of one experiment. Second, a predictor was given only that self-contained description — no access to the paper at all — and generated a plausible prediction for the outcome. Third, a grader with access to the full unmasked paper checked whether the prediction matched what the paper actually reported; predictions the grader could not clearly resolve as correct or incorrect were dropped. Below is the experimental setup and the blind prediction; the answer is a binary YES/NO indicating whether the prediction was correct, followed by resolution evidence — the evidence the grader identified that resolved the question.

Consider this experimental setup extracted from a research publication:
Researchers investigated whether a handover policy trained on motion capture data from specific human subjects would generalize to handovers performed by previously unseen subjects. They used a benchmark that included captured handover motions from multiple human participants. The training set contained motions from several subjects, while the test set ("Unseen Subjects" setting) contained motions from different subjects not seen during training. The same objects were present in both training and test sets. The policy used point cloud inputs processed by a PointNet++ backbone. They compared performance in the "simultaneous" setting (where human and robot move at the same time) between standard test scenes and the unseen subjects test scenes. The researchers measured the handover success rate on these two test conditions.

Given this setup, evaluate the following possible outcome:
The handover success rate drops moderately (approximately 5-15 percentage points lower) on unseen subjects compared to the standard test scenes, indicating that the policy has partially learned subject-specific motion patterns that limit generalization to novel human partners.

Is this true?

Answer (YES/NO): NO